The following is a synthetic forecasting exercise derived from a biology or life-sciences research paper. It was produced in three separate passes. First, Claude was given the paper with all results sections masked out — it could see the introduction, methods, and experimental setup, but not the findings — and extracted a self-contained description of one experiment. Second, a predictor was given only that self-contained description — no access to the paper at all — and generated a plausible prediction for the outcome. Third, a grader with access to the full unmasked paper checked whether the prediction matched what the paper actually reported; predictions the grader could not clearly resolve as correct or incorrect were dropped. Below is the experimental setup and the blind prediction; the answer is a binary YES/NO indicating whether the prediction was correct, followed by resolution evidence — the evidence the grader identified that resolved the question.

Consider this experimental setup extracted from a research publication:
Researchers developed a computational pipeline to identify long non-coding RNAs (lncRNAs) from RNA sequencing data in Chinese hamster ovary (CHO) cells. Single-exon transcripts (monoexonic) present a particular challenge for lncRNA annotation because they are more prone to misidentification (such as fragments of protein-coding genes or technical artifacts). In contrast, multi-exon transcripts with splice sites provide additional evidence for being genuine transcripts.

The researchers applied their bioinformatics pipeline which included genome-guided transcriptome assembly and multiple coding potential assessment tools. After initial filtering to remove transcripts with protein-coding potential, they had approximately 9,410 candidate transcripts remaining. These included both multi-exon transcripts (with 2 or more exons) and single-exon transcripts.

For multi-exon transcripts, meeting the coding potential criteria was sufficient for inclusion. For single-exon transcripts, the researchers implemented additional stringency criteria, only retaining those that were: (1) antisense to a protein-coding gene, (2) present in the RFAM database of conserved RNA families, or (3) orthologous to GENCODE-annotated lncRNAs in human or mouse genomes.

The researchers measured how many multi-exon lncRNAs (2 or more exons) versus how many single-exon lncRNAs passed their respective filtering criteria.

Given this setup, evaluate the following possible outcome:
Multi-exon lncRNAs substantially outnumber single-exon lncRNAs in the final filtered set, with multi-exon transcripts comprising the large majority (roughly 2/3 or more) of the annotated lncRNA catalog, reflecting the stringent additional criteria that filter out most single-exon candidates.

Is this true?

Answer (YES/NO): YES